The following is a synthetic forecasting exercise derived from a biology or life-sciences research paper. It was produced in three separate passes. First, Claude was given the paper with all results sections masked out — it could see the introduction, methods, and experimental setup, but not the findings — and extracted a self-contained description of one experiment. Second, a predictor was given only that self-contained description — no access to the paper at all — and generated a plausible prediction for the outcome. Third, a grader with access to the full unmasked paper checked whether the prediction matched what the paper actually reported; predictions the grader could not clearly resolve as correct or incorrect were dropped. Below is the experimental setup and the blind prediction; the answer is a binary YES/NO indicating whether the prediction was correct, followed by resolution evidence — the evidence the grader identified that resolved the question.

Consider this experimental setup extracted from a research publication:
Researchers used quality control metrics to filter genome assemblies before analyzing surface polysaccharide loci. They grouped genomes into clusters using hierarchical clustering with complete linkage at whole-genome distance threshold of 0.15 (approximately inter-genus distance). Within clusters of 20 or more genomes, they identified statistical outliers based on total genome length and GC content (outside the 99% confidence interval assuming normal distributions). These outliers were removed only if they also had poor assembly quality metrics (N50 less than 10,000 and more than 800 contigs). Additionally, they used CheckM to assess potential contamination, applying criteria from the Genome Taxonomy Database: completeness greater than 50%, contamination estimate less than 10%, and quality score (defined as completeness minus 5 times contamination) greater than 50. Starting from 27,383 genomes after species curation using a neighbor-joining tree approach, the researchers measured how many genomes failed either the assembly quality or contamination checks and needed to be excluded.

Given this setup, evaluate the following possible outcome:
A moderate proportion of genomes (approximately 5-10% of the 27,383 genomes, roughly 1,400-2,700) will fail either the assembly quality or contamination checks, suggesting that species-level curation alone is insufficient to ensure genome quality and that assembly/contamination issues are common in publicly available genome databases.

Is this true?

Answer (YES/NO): NO